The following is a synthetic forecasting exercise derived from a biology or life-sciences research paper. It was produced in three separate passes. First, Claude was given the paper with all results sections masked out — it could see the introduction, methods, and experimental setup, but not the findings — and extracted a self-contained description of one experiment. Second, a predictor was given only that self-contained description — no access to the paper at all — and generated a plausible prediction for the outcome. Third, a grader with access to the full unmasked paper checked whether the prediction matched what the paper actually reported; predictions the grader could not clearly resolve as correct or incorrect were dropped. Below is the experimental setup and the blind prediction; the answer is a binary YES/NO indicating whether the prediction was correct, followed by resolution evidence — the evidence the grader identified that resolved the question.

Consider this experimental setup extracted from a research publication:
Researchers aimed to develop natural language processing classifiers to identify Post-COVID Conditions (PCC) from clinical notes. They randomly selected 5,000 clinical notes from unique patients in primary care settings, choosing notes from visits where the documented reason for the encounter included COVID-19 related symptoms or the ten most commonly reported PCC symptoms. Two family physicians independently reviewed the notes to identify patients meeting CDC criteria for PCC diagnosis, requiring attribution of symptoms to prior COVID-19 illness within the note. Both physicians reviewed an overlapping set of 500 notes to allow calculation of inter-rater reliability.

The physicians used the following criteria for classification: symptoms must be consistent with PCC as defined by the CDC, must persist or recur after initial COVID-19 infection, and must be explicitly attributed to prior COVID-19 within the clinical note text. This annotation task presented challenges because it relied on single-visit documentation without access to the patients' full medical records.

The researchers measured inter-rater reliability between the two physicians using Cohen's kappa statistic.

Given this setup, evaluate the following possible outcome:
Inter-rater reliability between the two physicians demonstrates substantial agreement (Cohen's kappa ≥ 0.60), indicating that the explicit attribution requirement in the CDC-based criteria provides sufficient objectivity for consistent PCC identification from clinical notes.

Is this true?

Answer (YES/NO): NO